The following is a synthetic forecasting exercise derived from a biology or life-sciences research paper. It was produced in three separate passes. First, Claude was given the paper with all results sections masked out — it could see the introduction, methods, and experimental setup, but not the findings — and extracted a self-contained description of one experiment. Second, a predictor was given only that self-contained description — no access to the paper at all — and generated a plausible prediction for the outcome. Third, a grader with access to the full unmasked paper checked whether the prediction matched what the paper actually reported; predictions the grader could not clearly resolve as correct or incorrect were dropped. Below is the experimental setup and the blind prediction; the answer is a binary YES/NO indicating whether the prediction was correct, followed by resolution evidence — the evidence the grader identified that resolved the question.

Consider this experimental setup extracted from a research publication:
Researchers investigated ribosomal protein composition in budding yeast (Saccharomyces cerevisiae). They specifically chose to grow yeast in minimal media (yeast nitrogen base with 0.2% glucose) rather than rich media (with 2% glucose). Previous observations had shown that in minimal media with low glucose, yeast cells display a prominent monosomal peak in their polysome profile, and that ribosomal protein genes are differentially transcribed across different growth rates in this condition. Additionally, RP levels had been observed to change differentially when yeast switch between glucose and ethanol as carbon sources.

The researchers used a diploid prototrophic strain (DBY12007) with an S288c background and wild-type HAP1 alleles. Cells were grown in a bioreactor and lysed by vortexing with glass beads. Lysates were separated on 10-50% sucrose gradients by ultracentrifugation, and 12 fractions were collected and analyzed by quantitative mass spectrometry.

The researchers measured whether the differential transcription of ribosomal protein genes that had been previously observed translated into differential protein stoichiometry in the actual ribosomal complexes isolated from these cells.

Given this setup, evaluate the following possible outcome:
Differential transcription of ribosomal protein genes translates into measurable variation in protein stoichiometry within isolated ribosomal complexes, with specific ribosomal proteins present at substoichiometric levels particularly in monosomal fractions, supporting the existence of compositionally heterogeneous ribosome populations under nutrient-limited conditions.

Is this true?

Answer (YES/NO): YES